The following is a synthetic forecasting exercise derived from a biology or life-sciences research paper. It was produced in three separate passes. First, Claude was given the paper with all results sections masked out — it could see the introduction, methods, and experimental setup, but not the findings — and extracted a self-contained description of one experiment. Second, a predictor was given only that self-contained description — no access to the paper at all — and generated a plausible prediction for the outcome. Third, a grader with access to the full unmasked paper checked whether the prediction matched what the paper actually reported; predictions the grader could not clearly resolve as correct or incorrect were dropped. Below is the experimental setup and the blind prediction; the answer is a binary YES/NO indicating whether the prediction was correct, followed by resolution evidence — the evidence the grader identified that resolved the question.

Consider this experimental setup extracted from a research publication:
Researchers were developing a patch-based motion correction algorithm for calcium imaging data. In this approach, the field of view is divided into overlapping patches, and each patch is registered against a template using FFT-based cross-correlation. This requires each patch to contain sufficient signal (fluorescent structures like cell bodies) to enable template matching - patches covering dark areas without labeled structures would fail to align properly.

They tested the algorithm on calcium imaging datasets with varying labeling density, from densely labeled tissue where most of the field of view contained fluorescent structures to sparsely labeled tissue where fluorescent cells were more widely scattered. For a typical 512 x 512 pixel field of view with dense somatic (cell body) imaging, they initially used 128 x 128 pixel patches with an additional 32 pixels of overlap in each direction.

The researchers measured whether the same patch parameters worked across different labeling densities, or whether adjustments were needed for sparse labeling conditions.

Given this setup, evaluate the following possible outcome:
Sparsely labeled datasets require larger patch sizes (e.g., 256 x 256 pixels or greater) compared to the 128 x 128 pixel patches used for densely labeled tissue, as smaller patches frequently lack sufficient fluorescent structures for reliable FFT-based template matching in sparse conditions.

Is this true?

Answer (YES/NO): NO